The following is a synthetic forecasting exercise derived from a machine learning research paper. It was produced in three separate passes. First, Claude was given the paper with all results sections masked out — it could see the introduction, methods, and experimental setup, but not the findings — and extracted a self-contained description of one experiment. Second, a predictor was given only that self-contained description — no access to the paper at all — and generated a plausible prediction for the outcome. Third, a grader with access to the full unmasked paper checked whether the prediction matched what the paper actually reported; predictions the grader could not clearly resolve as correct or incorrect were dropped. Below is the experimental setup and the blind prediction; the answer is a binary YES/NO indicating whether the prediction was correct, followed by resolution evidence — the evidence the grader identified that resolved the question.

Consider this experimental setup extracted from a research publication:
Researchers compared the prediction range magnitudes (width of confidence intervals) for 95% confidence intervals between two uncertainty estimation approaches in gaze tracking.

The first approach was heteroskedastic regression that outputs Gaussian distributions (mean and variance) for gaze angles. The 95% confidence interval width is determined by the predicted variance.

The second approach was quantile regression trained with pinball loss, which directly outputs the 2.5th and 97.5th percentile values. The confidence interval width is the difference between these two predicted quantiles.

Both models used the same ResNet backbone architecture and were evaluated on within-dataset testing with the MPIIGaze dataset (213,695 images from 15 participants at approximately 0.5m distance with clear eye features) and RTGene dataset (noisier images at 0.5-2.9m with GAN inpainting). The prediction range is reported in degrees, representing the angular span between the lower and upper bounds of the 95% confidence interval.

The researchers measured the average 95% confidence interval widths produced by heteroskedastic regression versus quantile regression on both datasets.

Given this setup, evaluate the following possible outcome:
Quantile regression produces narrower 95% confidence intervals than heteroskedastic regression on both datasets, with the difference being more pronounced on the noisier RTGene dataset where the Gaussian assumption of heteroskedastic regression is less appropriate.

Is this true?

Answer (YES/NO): NO